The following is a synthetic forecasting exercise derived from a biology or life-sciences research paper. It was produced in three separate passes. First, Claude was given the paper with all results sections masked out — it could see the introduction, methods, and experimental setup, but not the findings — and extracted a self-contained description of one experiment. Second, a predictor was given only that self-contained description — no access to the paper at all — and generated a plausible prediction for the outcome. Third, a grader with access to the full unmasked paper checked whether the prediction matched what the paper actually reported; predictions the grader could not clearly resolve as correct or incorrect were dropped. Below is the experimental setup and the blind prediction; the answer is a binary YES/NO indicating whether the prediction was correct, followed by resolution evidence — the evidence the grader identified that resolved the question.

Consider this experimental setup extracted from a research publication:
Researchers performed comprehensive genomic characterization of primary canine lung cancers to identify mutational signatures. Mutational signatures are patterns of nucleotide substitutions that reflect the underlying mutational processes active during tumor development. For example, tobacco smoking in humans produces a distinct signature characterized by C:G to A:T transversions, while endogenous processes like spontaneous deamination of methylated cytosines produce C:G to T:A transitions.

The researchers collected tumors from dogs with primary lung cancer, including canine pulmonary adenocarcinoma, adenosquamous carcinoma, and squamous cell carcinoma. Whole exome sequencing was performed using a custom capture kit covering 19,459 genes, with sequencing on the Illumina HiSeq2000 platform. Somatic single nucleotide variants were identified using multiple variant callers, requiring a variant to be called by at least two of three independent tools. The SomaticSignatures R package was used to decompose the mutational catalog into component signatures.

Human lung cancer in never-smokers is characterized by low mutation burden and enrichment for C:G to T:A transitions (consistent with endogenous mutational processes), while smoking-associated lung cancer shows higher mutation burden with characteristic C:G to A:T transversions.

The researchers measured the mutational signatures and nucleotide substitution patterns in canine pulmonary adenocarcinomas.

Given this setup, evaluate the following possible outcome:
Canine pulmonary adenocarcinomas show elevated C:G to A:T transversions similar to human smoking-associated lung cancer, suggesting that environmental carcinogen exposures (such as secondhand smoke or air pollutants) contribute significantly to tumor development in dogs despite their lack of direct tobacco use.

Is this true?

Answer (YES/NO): NO